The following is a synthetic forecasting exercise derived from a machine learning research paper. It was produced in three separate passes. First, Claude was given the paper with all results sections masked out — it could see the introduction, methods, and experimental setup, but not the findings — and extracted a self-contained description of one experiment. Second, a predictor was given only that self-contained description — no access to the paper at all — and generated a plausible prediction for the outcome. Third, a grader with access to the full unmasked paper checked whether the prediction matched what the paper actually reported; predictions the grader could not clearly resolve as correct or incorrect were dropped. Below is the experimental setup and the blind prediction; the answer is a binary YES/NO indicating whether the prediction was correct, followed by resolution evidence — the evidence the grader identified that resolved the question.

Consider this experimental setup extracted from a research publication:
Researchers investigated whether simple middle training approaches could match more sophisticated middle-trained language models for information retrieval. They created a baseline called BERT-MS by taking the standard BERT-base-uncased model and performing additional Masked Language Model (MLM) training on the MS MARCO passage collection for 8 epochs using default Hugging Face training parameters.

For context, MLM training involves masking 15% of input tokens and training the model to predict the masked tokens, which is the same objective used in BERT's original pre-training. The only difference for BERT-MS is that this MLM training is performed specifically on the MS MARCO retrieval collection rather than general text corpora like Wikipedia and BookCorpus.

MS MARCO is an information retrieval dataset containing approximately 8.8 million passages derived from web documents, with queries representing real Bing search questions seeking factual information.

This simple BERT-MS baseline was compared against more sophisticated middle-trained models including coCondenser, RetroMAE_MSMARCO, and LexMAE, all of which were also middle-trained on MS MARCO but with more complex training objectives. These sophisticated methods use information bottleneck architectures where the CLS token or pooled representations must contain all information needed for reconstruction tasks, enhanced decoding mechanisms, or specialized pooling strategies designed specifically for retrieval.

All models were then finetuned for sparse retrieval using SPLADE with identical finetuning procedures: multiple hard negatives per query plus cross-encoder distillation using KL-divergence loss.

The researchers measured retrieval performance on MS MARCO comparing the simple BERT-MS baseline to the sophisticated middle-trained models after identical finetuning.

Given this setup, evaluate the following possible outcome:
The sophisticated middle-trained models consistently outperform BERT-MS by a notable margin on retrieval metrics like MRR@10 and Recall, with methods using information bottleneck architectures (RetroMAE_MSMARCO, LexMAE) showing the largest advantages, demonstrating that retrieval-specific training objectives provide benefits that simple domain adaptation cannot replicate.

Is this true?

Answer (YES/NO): NO